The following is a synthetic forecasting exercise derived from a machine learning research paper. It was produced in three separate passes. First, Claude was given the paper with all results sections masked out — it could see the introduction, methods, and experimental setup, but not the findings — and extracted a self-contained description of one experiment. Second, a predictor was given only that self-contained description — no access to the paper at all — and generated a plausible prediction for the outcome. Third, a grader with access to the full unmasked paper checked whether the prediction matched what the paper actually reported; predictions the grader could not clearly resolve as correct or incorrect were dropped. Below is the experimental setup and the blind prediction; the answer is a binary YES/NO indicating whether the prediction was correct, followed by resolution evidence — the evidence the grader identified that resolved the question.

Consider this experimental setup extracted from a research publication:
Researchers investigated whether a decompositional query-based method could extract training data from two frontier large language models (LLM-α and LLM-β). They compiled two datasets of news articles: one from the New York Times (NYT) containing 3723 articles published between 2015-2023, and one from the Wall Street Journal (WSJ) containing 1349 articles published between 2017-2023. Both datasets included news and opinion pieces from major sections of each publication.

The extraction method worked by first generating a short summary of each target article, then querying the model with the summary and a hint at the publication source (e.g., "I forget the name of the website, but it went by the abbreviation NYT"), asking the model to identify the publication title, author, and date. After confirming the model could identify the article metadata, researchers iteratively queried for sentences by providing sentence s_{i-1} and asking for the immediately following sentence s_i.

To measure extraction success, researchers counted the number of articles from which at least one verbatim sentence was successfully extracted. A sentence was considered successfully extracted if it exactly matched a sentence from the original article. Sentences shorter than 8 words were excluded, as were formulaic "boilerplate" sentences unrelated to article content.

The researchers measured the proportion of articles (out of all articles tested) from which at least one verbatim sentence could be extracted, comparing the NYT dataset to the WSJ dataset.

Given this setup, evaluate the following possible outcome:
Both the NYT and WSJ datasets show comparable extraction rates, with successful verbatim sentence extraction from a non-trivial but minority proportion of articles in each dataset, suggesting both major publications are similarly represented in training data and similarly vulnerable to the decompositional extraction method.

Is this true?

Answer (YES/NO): NO